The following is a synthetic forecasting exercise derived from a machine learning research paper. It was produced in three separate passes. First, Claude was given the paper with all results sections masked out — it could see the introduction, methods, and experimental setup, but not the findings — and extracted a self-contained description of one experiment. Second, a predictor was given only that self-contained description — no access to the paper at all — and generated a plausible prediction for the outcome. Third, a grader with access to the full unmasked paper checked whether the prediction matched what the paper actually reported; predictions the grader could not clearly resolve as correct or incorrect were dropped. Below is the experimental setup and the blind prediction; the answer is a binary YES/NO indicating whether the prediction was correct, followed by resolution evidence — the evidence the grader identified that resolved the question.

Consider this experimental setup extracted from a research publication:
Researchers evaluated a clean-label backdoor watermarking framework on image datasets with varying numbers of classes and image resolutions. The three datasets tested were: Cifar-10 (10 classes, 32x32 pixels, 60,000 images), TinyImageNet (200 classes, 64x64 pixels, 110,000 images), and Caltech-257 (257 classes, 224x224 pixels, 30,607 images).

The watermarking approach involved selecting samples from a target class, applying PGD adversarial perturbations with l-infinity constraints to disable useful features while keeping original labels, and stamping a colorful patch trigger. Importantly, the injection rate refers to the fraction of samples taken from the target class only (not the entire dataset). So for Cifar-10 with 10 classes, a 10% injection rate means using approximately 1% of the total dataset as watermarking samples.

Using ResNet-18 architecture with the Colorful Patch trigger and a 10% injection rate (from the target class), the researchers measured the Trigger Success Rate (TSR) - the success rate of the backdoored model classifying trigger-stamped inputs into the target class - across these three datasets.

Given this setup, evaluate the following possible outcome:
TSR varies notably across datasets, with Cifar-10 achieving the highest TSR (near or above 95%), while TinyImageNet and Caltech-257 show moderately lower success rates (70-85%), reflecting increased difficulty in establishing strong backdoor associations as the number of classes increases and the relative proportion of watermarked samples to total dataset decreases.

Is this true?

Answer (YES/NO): NO